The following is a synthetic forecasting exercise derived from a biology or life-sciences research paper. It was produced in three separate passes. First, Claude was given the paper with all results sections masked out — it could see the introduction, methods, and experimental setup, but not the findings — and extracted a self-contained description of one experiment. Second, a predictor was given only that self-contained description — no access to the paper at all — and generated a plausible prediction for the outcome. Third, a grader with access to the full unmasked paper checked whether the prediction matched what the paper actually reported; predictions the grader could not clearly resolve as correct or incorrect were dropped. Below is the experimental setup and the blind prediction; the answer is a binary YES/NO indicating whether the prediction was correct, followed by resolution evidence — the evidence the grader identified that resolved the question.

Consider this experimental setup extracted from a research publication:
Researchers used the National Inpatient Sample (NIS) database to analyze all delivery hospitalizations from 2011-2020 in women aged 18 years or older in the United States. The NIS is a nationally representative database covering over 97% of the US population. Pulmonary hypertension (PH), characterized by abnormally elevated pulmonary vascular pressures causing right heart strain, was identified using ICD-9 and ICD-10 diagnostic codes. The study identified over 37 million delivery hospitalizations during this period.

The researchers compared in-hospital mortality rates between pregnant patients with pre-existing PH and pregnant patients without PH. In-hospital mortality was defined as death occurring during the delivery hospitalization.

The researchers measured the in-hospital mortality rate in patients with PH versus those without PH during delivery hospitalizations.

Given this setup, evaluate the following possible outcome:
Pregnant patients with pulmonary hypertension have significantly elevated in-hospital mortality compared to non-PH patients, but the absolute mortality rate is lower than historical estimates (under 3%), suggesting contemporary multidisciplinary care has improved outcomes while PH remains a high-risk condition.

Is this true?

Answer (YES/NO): YES